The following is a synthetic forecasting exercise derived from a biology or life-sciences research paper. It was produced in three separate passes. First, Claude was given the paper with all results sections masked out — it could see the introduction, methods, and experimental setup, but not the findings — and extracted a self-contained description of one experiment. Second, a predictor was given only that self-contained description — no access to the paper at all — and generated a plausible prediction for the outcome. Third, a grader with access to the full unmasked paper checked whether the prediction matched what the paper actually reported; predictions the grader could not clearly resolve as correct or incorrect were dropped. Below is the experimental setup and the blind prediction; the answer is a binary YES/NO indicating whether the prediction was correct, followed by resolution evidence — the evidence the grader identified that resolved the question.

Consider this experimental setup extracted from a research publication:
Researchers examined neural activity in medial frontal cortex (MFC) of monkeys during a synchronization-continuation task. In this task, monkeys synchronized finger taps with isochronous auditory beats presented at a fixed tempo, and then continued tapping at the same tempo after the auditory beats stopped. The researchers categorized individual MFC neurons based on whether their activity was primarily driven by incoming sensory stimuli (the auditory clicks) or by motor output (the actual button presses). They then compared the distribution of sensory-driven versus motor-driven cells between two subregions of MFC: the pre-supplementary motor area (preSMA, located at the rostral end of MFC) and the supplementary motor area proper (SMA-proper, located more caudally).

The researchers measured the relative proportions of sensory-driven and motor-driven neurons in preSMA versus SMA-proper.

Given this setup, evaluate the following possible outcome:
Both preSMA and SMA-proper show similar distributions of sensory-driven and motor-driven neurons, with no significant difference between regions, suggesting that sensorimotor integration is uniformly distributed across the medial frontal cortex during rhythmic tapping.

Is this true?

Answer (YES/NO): NO